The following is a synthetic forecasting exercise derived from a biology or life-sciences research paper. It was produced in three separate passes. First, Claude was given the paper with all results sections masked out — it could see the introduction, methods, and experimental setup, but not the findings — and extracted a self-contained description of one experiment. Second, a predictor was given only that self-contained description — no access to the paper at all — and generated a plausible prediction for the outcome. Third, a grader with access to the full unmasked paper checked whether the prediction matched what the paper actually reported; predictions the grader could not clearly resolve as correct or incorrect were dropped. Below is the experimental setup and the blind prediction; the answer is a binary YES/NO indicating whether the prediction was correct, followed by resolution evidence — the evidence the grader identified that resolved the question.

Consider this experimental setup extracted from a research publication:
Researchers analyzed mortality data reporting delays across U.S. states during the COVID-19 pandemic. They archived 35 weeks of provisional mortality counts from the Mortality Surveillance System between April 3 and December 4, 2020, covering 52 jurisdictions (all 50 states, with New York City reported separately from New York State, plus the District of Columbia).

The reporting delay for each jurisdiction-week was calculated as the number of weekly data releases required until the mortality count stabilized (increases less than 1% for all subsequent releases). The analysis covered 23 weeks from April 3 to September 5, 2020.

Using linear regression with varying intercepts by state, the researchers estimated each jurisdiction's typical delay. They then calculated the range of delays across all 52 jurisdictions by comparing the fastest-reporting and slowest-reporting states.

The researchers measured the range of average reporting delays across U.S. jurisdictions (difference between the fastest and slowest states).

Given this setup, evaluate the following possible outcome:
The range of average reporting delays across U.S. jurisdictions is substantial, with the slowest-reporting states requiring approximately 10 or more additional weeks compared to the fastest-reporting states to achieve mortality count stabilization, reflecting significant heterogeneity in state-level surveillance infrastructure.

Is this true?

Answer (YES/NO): NO